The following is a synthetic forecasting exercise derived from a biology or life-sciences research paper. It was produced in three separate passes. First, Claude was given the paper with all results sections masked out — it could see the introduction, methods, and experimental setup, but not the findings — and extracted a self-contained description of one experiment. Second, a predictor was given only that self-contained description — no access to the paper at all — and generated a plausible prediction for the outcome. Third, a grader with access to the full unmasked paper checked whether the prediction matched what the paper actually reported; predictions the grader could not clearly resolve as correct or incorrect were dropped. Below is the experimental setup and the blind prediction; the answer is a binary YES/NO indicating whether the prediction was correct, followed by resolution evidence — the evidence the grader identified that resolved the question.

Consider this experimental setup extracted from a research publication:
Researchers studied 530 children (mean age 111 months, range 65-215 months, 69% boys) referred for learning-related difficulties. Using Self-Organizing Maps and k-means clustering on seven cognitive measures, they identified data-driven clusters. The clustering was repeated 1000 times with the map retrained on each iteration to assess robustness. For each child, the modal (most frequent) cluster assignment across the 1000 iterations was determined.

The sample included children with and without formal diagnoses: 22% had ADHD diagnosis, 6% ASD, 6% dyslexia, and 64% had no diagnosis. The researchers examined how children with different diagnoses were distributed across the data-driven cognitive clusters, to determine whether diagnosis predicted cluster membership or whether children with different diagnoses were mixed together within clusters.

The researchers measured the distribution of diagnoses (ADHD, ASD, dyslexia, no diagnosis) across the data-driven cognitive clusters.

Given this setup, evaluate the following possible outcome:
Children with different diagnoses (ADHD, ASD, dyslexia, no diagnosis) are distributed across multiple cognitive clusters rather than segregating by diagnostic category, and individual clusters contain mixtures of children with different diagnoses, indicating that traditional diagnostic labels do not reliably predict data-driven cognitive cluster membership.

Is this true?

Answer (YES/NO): YES